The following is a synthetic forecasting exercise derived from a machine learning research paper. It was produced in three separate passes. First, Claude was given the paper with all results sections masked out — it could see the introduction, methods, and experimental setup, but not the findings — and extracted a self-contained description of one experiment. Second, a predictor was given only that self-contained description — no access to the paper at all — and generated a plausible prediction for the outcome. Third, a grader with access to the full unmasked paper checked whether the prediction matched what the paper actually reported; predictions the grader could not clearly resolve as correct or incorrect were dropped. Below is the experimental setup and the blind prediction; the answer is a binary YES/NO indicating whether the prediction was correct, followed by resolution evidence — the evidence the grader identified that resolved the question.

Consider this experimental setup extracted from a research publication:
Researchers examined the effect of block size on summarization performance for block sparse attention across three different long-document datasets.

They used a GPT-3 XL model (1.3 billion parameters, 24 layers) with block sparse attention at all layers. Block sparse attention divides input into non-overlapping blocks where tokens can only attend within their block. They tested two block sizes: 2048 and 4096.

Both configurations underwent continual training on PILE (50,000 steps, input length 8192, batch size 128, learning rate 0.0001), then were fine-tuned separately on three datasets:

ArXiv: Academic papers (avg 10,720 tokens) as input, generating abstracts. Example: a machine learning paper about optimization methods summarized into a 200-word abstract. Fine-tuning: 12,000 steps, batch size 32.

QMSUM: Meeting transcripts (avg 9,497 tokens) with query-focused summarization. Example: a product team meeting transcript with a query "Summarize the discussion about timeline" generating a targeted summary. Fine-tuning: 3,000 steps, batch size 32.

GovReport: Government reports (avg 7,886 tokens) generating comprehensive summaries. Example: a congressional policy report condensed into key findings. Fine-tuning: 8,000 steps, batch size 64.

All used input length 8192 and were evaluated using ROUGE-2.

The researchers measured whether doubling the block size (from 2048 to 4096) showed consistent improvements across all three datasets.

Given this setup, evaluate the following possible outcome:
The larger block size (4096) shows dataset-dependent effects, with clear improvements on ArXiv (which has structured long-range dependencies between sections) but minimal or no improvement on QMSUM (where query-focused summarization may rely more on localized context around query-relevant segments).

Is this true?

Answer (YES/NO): YES